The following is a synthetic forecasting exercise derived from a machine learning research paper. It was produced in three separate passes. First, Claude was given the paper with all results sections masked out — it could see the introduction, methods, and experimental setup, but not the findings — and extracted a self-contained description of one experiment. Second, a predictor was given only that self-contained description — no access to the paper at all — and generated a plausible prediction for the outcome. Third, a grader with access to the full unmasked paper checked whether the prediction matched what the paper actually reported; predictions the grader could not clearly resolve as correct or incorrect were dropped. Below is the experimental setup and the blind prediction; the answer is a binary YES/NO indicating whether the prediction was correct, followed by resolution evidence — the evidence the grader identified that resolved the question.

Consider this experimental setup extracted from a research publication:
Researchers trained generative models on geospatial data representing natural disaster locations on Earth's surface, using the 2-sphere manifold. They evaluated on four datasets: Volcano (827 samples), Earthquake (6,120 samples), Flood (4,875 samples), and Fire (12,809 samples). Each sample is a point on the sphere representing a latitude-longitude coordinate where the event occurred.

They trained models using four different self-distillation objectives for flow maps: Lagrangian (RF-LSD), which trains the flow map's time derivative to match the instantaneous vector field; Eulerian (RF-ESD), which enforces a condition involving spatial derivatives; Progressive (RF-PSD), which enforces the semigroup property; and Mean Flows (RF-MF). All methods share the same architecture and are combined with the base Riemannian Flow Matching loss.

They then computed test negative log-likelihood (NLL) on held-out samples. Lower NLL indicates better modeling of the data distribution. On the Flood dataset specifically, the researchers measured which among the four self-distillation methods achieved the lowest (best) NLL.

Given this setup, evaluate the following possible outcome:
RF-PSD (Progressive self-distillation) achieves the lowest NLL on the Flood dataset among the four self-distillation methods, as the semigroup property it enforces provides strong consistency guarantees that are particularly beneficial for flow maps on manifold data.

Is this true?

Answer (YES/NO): NO